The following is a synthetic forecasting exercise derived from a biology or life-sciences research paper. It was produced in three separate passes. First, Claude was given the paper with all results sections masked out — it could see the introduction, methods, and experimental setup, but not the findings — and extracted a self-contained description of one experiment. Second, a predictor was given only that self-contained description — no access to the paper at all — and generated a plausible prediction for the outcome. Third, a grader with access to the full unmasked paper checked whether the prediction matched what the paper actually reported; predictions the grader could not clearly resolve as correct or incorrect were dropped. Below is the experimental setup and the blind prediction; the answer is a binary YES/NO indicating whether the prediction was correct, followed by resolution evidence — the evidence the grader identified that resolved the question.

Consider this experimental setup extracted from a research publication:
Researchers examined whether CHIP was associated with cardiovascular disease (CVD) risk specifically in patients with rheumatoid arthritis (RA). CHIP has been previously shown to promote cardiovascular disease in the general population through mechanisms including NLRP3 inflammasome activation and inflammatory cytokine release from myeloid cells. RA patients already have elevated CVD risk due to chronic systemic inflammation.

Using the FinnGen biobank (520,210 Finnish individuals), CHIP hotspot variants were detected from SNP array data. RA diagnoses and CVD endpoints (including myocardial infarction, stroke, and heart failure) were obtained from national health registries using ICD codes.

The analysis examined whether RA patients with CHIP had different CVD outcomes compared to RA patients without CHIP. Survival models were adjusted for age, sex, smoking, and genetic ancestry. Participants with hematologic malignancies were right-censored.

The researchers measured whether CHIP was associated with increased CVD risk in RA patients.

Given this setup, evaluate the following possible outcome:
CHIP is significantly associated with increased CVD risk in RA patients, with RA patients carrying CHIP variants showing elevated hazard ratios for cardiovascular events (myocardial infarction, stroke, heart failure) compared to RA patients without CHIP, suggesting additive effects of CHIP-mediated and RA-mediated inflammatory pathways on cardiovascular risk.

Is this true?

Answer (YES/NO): NO